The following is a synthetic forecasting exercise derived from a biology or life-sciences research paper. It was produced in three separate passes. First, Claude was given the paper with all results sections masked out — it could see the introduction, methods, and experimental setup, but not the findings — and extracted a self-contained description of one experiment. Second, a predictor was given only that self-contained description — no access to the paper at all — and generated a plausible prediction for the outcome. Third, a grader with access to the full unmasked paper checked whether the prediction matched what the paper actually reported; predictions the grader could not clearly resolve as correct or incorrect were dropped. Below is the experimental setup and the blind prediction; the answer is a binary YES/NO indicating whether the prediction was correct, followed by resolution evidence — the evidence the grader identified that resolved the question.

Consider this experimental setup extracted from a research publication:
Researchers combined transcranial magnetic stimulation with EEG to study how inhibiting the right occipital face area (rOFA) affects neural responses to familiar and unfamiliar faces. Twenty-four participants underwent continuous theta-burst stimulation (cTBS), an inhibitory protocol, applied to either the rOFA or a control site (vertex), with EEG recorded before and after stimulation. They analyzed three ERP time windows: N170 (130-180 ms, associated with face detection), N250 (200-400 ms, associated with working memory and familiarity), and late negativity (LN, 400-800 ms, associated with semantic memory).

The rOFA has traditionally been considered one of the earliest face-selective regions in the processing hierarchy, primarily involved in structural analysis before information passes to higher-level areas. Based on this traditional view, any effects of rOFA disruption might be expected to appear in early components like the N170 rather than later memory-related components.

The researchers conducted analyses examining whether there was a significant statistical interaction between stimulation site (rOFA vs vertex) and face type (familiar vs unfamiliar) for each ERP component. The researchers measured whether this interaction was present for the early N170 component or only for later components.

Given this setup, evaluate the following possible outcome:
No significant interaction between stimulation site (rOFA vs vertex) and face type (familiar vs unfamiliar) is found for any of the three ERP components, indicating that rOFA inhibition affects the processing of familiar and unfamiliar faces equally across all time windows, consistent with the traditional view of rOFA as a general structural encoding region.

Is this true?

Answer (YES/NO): NO